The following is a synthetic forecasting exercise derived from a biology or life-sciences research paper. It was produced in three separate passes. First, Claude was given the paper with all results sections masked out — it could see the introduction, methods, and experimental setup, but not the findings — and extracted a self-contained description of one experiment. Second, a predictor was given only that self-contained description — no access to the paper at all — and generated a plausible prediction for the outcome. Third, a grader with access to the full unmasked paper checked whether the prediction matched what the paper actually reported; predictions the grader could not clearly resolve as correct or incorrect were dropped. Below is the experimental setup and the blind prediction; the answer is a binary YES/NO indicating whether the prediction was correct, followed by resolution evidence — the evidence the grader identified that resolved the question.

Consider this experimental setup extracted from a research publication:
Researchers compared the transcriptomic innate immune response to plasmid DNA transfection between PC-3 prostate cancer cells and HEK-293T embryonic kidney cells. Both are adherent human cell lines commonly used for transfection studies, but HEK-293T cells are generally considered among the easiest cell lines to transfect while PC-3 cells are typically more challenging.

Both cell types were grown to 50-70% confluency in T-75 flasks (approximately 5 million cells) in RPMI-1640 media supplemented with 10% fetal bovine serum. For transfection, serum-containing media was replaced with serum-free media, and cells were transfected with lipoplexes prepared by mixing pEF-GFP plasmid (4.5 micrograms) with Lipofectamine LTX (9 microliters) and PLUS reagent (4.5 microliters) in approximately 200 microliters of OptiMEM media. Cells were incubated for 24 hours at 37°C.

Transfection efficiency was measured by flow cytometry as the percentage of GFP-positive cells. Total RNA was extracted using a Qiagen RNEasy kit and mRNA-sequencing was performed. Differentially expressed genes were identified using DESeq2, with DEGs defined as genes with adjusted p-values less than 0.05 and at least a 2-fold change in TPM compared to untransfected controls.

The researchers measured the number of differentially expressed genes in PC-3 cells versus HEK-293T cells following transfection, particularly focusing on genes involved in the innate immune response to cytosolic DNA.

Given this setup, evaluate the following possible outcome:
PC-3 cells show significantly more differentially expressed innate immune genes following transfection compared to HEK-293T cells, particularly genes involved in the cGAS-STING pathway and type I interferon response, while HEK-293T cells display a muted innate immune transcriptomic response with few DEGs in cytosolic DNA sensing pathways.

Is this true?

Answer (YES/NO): YES